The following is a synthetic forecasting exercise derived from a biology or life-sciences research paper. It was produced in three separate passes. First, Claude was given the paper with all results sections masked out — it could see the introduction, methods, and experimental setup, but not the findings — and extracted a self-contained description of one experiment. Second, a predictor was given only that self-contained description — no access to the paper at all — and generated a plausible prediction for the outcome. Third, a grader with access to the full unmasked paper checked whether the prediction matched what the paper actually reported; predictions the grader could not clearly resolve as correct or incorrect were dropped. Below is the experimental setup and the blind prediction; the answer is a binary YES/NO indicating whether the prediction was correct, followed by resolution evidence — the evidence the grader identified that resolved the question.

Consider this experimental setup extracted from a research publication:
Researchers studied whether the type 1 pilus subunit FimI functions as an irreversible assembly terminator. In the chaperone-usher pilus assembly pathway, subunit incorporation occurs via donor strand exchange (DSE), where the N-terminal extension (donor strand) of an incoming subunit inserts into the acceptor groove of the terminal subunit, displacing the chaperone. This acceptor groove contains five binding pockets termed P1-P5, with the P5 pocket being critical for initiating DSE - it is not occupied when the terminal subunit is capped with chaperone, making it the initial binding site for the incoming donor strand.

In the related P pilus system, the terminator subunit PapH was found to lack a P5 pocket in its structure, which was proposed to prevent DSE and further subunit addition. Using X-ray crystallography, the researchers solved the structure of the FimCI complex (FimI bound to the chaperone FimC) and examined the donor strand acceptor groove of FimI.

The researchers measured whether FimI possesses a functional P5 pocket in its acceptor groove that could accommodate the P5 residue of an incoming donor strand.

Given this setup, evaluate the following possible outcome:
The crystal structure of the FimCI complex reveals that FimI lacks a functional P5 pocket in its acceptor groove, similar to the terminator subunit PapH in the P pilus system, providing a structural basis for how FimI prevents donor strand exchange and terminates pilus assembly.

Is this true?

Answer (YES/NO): YES